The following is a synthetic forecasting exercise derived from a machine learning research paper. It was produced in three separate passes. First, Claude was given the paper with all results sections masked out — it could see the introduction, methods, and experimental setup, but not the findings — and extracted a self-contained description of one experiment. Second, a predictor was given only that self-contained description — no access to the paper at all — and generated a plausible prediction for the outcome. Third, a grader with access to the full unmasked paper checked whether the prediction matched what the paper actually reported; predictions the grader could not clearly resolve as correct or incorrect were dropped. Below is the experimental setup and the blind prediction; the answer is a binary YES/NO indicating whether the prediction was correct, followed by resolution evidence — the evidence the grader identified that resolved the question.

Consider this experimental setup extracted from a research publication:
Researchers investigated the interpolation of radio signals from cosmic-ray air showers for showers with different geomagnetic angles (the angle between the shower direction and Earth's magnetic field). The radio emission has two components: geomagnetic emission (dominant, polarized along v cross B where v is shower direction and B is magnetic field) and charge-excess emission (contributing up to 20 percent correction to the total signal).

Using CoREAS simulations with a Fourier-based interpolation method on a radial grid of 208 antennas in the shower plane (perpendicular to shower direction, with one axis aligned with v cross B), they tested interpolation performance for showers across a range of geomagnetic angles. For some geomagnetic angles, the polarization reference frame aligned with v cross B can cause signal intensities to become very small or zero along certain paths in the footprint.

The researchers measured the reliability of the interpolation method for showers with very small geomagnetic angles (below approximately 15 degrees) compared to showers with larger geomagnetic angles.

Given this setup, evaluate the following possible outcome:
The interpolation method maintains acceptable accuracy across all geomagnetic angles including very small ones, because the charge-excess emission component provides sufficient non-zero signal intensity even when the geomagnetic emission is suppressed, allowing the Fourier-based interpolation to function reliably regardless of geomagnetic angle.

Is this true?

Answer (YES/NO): NO